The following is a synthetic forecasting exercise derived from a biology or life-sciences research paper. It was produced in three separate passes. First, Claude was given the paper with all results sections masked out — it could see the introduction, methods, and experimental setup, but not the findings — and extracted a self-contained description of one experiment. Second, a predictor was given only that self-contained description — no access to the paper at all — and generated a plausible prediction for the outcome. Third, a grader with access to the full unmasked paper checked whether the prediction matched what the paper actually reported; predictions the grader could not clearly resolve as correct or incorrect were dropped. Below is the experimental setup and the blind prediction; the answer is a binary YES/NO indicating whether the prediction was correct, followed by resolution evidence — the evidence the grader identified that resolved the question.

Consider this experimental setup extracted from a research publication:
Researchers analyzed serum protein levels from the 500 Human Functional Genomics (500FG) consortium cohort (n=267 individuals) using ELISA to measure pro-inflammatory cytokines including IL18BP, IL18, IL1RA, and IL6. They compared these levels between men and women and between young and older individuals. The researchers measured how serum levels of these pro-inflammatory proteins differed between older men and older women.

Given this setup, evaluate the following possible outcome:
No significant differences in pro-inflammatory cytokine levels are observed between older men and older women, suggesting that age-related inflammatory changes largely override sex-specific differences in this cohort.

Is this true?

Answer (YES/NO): NO